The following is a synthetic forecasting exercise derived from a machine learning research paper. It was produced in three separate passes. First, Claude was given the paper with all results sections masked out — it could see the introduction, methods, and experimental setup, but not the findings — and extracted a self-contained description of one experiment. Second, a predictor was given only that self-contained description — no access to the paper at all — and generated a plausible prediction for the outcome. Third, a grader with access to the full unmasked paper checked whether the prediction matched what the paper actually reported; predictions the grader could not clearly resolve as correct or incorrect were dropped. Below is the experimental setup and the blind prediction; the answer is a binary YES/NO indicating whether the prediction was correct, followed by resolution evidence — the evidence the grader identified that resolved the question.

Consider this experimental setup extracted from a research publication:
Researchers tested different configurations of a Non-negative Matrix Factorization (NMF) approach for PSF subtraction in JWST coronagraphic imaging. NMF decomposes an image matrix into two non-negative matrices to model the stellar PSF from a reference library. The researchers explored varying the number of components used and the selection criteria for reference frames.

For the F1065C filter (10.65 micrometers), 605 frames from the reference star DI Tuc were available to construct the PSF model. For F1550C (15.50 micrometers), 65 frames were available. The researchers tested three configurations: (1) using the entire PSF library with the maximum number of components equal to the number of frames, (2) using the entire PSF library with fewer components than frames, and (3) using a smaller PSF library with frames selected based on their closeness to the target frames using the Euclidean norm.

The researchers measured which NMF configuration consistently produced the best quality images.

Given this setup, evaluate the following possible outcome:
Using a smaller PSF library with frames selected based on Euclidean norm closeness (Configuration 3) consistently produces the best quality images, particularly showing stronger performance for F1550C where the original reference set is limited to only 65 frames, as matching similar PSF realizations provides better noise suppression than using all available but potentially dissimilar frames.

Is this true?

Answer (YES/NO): NO